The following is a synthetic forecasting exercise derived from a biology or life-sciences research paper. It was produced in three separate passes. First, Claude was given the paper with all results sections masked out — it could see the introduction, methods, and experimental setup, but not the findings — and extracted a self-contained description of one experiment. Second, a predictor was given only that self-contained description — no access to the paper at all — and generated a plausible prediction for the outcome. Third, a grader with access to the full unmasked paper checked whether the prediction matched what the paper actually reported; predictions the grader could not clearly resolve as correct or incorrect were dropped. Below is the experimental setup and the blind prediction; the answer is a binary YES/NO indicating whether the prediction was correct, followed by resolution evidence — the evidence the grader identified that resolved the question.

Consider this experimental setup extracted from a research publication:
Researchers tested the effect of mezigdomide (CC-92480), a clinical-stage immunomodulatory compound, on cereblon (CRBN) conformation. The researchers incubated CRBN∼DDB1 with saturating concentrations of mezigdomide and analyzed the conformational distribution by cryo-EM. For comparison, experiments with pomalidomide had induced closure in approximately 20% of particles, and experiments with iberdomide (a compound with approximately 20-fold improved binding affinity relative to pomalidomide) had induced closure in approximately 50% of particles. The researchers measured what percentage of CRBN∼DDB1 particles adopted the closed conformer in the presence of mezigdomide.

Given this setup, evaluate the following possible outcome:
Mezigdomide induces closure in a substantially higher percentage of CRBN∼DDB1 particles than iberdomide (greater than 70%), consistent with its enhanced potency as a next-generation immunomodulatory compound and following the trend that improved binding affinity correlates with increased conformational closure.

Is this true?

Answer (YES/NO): YES